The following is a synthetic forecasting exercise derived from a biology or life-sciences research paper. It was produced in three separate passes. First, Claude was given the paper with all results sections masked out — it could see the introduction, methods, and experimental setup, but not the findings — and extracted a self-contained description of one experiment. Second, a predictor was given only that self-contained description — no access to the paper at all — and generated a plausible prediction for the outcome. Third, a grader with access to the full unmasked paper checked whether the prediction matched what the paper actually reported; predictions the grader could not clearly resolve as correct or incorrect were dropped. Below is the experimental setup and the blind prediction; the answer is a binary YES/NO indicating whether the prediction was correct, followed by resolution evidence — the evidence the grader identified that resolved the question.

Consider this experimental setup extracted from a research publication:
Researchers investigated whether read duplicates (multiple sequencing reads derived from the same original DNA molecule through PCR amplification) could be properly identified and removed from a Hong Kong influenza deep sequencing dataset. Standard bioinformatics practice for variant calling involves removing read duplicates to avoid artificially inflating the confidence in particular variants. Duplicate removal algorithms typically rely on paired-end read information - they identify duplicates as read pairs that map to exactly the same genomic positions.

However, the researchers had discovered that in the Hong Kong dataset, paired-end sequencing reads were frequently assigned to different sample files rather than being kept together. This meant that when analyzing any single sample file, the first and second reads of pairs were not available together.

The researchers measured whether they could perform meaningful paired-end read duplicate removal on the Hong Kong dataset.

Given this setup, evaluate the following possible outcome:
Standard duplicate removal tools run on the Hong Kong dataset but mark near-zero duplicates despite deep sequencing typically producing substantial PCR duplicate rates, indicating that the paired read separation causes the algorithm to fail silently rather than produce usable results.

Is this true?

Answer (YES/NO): NO